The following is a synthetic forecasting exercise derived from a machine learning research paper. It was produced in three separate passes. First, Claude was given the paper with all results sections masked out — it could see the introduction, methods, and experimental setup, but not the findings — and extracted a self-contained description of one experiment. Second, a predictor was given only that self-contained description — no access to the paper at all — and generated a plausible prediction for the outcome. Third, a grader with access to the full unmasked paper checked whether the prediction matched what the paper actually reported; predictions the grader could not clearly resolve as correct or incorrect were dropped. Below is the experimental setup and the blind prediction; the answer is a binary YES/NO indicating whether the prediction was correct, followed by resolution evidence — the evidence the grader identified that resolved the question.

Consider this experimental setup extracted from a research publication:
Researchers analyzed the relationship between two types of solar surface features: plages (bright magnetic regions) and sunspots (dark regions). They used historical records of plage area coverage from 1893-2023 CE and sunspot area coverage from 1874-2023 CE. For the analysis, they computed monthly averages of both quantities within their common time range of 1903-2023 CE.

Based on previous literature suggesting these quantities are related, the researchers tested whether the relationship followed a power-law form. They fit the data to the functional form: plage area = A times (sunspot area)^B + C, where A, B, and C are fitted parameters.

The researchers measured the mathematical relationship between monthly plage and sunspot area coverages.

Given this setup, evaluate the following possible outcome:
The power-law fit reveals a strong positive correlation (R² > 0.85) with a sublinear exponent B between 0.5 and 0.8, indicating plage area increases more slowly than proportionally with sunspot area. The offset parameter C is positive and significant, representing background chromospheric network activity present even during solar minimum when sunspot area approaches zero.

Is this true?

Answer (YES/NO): NO